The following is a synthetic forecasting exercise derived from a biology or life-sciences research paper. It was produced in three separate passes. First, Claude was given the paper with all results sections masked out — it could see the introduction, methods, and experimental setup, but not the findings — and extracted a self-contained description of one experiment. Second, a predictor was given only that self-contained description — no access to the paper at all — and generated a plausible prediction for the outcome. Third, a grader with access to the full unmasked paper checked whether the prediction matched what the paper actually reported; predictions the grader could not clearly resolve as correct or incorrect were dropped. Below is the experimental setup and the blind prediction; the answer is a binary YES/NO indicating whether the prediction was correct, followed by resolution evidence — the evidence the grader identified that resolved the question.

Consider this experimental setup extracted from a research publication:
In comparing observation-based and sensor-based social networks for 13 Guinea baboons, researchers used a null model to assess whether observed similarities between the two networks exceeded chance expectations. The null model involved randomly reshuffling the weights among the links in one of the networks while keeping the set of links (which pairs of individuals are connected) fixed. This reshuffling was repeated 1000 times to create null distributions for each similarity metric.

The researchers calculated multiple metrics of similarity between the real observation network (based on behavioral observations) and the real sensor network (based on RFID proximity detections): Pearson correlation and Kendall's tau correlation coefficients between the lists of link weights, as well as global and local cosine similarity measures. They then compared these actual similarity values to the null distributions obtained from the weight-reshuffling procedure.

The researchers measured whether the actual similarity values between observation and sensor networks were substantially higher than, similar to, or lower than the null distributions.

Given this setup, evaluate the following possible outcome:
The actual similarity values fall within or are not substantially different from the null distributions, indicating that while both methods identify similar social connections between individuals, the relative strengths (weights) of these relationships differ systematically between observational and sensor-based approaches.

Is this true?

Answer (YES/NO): NO